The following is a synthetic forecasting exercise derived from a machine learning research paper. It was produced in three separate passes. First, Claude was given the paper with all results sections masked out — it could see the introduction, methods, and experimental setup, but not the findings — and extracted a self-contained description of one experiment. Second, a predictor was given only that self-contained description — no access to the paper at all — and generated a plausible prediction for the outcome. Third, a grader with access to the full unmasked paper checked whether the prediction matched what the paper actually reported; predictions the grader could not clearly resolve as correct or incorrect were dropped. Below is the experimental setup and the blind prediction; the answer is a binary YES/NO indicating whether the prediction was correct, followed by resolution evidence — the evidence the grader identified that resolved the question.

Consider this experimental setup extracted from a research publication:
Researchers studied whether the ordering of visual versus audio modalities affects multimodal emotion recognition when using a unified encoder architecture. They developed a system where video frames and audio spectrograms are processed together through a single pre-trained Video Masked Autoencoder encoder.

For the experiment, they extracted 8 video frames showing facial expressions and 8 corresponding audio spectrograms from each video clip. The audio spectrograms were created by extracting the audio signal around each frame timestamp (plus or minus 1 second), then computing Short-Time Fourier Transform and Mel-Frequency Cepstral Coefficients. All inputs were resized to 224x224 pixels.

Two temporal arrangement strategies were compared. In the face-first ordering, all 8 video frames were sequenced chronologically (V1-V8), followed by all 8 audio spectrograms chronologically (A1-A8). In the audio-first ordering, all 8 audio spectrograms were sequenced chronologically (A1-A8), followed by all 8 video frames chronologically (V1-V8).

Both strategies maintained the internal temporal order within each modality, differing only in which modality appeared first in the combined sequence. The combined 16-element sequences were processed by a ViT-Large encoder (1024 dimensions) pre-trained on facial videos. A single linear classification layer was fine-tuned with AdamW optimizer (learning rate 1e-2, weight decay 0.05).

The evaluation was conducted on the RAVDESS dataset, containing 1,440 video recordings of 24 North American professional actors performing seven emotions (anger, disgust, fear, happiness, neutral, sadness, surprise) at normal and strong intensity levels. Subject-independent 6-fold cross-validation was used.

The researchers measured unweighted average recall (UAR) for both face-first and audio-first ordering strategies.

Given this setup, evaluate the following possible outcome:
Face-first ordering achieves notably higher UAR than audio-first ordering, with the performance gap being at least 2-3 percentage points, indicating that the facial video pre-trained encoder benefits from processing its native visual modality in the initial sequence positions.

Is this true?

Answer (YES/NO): NO